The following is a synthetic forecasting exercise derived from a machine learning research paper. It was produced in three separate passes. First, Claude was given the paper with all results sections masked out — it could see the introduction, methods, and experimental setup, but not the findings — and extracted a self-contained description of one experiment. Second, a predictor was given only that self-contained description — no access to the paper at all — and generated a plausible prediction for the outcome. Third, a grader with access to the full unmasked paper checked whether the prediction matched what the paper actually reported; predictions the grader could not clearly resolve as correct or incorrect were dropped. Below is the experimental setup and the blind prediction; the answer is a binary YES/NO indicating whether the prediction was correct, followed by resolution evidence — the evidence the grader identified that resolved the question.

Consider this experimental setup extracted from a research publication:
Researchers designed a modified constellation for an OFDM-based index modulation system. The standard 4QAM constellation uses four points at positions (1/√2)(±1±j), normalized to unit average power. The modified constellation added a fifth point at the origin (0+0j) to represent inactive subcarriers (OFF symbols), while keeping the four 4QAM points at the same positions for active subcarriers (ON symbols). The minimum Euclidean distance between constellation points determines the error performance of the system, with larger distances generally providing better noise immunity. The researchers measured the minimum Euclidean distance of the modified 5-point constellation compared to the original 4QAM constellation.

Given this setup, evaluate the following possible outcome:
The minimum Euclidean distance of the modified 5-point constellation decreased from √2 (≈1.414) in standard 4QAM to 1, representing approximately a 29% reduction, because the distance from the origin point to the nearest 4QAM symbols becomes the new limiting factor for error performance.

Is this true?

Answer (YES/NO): YES